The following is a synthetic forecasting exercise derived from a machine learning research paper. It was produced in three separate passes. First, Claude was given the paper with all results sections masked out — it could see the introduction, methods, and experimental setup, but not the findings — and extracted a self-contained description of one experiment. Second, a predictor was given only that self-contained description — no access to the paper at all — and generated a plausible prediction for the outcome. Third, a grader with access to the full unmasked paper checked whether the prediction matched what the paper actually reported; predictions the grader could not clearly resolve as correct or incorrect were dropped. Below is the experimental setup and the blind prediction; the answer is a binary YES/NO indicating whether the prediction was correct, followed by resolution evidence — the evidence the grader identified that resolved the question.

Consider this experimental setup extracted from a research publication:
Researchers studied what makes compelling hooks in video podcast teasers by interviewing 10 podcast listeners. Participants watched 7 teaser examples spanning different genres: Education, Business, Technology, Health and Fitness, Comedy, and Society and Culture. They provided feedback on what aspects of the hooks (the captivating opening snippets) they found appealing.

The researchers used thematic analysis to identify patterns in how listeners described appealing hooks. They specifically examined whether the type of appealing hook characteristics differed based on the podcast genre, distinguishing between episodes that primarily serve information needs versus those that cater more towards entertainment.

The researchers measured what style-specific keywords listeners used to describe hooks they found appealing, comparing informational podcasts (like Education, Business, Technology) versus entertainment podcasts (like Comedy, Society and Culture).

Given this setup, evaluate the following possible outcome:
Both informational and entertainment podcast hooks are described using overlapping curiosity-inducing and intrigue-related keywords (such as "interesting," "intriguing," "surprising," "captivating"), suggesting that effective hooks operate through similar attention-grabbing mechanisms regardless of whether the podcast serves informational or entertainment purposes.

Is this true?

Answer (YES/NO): NO